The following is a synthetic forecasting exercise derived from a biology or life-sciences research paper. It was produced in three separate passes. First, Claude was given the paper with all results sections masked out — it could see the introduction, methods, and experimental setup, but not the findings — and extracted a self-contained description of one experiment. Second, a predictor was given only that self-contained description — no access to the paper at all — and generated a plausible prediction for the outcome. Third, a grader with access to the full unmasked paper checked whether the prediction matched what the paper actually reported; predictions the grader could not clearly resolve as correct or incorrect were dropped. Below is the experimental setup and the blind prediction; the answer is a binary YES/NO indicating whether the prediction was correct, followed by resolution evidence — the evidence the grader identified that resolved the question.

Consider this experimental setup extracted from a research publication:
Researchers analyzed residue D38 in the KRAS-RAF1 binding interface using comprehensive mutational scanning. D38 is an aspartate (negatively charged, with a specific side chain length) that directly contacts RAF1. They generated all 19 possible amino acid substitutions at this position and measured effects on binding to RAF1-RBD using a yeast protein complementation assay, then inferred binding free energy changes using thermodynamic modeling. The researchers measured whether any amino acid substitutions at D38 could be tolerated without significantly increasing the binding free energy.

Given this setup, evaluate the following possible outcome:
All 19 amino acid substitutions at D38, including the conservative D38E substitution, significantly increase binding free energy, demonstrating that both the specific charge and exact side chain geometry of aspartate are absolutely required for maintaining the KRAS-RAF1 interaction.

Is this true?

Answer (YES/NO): YES